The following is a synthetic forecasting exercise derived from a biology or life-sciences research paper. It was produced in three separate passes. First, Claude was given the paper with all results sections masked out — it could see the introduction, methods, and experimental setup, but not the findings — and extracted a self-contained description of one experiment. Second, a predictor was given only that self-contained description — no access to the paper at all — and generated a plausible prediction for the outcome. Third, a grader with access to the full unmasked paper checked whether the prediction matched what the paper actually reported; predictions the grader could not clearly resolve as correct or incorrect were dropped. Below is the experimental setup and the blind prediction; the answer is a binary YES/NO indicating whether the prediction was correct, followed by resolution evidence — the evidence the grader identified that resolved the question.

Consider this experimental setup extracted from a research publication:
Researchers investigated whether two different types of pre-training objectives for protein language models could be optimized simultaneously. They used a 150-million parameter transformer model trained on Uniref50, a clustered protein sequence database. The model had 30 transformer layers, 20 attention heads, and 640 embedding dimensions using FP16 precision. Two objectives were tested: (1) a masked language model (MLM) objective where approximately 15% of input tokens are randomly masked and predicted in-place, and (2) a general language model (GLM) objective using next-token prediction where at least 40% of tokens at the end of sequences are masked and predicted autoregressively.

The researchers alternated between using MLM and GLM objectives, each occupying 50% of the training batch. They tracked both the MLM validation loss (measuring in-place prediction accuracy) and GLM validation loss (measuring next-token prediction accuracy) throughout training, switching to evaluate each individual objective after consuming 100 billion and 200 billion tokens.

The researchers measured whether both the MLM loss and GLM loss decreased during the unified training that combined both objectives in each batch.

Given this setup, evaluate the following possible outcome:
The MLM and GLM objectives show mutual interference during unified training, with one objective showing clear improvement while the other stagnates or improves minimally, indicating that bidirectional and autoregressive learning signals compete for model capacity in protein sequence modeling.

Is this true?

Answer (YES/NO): NO